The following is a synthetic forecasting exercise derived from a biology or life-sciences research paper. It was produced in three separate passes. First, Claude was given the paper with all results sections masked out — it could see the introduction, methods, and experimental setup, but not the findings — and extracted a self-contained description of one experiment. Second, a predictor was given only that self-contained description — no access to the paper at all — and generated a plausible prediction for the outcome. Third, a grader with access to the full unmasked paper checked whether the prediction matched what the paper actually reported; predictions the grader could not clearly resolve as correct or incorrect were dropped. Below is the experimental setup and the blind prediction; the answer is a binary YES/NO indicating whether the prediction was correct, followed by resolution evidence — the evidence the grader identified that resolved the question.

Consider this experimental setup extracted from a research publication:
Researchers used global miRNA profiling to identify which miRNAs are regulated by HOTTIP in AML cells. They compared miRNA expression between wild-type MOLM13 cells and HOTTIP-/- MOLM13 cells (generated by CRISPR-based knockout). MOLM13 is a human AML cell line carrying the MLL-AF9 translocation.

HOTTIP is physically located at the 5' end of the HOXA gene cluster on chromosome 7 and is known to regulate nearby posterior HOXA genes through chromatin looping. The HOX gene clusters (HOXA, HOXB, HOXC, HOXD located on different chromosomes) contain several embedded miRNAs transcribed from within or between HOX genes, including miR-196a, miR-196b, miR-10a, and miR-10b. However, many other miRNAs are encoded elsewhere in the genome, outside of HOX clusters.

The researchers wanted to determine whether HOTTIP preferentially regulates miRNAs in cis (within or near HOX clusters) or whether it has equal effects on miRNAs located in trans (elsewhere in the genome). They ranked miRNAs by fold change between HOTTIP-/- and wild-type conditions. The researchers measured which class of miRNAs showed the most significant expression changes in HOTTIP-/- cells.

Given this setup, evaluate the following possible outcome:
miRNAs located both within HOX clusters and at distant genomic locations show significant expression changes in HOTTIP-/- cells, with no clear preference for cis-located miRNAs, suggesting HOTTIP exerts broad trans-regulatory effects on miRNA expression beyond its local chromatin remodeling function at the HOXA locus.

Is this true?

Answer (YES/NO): NO